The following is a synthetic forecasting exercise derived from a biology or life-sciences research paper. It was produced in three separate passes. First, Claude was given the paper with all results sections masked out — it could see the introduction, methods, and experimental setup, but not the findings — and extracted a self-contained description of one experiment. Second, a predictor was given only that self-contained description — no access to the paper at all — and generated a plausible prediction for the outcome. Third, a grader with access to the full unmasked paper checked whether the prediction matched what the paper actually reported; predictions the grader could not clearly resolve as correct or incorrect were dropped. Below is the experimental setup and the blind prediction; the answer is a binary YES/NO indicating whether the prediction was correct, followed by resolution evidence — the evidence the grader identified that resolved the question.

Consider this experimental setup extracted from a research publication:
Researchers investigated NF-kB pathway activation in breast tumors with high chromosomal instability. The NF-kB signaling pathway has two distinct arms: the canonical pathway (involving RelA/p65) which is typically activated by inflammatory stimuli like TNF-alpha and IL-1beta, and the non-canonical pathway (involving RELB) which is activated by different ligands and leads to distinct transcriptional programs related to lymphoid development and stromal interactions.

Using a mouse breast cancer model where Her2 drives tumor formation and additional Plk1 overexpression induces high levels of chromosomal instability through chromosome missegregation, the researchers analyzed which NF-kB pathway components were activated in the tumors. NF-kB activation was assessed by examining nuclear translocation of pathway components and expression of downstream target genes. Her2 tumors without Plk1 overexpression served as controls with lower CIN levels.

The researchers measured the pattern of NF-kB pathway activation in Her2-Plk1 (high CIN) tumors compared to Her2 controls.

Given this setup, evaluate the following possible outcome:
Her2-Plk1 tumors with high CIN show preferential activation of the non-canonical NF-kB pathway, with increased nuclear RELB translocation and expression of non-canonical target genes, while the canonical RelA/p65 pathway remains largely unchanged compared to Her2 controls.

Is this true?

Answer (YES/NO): NO